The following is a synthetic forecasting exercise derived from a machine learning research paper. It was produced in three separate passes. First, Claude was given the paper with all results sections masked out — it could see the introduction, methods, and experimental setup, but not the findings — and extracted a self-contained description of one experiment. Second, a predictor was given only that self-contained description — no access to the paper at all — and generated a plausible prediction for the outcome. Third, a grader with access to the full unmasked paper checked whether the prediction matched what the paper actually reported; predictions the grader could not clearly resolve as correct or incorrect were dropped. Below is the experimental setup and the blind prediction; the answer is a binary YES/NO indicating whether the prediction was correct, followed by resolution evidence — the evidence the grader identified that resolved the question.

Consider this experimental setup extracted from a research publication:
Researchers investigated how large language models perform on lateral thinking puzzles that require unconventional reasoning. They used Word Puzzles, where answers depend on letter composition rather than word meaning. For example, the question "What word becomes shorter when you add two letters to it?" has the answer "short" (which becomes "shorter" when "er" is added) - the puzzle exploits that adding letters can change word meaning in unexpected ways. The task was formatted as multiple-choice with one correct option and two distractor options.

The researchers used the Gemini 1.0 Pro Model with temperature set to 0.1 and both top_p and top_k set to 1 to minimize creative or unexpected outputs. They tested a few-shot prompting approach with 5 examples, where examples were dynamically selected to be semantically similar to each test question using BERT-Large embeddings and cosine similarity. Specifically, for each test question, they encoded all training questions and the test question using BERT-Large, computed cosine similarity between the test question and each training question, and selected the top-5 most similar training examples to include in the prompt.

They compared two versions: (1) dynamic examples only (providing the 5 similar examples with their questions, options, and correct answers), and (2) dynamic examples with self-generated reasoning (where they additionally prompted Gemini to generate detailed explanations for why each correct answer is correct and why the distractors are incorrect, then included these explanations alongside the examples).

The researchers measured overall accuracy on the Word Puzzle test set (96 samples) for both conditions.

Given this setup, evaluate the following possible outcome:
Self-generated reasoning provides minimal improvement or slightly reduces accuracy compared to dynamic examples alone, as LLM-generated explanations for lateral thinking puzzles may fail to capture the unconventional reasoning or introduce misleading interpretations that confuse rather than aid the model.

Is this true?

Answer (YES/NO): YES